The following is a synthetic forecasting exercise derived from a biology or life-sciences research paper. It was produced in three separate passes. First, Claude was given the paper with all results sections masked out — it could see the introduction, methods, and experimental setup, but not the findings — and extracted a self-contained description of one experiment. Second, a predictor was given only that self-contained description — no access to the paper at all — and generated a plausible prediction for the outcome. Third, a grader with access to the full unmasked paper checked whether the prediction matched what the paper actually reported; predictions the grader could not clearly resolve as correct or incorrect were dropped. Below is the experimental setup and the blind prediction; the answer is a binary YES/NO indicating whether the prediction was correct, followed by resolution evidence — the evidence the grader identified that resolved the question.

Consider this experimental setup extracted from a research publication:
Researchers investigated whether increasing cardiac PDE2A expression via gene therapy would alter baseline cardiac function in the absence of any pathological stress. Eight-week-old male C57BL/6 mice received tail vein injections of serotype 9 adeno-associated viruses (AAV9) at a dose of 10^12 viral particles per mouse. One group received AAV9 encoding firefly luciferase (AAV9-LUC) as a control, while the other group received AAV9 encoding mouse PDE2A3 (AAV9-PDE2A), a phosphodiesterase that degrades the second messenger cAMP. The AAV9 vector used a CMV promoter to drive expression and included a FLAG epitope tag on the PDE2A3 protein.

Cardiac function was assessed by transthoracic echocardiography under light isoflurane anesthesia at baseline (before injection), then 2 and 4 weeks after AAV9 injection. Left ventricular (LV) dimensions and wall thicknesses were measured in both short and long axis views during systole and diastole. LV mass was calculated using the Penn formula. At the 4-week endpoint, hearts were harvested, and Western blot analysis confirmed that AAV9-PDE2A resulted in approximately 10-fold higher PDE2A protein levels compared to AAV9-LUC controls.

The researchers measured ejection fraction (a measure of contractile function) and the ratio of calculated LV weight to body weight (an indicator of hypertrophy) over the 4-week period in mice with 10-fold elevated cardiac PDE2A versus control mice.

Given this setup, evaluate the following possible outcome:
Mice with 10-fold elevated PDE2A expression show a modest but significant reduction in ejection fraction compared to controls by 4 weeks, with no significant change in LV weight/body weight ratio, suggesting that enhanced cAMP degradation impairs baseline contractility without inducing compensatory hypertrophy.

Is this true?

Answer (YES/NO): NO